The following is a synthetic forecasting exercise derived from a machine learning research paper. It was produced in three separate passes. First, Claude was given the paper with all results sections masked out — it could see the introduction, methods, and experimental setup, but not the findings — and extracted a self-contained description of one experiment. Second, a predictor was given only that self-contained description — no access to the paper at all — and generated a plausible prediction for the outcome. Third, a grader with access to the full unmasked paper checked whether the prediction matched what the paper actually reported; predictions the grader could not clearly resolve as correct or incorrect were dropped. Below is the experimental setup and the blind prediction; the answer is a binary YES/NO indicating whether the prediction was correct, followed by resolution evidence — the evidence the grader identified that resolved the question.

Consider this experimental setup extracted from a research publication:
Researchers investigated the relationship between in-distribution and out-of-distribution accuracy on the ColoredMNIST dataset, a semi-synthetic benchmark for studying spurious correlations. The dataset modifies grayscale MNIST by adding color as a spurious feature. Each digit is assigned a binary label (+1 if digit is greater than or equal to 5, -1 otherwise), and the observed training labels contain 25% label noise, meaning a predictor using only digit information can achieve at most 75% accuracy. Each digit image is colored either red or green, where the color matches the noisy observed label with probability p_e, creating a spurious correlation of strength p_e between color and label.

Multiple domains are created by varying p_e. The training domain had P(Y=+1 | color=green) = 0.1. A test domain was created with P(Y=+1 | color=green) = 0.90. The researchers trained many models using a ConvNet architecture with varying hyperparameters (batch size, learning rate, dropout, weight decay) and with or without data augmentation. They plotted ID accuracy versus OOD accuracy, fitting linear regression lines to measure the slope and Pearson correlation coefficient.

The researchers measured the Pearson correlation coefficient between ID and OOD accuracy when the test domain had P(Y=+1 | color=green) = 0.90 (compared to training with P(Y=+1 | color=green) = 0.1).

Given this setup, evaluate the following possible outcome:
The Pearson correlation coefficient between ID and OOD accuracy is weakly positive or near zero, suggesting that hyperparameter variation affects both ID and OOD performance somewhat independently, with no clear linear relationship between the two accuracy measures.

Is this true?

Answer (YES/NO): NO